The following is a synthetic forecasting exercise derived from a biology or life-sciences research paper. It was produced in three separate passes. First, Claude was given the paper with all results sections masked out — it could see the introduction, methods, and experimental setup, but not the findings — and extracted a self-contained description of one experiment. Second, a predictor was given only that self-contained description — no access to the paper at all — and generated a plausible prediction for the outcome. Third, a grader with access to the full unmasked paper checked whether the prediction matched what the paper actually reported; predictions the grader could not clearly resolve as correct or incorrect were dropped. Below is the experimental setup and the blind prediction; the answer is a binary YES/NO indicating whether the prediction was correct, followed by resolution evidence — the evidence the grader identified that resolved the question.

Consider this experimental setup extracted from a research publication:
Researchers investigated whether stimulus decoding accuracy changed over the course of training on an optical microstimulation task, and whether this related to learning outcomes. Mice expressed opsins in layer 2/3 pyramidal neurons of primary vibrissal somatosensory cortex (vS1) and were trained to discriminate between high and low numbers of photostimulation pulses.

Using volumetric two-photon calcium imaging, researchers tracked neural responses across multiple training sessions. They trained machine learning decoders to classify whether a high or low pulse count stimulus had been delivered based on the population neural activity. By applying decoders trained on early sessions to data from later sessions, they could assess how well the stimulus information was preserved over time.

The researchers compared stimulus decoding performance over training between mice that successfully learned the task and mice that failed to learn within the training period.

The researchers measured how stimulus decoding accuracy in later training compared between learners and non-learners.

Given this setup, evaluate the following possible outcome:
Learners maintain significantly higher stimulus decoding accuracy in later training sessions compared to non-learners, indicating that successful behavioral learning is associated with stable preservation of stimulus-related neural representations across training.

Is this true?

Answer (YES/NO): YES